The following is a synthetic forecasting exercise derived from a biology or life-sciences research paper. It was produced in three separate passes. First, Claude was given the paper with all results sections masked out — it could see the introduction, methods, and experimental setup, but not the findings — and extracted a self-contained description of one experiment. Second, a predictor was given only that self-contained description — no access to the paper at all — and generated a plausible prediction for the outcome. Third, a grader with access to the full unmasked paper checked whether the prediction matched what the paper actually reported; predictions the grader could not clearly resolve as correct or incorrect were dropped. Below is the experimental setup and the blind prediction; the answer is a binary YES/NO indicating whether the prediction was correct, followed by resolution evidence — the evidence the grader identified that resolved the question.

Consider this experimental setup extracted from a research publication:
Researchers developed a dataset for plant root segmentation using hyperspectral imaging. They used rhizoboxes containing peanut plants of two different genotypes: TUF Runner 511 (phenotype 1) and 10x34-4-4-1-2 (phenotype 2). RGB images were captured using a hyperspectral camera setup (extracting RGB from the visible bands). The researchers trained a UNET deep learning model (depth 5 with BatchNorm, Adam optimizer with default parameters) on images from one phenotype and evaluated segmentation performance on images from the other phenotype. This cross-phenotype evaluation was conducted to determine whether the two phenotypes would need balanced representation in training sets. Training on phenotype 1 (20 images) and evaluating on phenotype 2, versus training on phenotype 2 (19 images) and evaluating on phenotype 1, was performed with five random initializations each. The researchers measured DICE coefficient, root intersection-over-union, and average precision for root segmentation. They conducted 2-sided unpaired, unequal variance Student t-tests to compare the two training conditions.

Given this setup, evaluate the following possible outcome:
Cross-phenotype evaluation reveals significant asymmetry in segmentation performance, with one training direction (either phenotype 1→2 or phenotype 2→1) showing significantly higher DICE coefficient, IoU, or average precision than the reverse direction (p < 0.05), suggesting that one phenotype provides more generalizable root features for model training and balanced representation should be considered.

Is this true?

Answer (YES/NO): NO